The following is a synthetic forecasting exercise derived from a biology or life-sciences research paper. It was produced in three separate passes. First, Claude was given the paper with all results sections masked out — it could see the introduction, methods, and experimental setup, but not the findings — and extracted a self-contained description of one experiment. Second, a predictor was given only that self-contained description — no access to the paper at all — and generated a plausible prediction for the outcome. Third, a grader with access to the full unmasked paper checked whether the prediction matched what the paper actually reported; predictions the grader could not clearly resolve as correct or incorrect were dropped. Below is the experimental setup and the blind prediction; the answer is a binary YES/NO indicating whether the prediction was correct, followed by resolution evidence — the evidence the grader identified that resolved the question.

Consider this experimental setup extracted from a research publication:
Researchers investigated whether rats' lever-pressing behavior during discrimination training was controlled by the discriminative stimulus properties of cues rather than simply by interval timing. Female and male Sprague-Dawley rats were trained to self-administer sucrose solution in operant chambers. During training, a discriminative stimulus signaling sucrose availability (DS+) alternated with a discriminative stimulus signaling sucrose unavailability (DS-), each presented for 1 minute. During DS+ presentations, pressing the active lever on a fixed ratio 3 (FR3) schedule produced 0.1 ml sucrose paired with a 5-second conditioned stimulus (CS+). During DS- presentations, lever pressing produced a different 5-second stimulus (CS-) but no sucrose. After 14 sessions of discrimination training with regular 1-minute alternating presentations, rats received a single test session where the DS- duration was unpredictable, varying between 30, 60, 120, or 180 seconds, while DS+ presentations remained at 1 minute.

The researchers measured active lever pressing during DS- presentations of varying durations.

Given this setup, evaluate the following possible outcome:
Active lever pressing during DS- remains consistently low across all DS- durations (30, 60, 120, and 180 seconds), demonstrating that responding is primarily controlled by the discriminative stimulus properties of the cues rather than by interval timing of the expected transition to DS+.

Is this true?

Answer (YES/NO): YES